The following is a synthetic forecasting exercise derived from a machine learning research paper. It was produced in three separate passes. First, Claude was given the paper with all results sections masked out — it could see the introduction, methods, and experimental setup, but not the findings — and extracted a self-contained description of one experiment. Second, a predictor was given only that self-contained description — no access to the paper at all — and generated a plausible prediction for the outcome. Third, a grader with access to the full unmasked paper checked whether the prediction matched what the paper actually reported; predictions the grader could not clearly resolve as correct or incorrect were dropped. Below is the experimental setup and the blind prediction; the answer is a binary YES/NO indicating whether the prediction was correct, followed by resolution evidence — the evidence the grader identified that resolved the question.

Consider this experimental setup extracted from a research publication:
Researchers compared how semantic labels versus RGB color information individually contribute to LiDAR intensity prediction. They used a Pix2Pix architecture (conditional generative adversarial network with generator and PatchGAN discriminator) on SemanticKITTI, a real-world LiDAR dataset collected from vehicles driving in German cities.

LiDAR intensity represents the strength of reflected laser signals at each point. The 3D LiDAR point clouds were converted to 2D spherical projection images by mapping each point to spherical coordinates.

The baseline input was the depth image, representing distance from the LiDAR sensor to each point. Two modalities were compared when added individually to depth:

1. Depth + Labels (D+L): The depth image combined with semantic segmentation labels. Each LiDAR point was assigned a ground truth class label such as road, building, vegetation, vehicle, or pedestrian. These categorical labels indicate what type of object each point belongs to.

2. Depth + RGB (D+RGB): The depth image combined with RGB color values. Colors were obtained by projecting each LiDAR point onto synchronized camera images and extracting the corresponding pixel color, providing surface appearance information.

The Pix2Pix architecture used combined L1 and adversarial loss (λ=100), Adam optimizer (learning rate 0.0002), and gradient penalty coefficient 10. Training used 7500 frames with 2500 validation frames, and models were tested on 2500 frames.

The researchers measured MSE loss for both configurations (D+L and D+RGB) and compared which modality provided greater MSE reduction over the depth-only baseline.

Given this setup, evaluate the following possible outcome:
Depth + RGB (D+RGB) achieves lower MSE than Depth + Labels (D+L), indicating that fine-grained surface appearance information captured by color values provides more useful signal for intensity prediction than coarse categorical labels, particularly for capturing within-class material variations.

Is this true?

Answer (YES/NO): YES